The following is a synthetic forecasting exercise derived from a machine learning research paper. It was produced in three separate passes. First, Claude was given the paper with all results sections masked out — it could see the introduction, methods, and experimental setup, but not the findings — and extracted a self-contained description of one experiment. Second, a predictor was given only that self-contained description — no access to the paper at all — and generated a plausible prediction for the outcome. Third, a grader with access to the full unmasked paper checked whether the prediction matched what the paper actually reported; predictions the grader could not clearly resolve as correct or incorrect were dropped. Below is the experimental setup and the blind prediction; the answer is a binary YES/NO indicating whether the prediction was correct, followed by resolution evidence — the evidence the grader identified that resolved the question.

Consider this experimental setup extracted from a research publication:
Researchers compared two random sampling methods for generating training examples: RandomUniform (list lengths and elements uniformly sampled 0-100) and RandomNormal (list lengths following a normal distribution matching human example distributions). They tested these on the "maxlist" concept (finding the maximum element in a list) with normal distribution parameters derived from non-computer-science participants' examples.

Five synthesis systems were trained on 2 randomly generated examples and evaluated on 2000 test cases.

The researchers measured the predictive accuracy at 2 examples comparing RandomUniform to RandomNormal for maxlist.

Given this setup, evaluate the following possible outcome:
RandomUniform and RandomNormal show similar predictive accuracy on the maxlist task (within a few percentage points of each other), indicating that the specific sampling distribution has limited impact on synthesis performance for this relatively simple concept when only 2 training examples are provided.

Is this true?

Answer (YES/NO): YES